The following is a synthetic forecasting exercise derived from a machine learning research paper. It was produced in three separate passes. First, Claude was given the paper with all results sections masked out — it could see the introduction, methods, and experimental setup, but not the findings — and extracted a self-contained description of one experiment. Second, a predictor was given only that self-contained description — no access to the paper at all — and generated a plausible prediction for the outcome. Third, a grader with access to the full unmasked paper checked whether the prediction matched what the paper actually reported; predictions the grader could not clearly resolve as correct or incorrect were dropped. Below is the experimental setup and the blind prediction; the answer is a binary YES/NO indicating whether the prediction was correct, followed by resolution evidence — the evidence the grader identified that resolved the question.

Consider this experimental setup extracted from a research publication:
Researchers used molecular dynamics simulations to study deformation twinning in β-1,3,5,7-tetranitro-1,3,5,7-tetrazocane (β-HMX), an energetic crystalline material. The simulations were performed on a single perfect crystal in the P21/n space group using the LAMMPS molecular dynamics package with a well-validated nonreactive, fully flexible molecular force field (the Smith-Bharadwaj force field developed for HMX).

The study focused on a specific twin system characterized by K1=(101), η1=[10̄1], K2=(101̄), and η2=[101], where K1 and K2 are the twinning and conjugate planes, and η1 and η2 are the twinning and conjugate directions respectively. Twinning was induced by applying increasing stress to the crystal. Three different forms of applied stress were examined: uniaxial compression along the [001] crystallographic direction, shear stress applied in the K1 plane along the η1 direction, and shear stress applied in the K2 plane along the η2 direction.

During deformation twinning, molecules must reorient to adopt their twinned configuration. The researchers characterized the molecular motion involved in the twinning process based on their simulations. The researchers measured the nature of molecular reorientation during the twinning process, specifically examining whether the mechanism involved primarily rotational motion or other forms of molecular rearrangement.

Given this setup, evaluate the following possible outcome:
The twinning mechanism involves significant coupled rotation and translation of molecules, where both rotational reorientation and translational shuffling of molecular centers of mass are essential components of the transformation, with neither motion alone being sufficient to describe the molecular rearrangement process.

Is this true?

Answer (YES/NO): NO